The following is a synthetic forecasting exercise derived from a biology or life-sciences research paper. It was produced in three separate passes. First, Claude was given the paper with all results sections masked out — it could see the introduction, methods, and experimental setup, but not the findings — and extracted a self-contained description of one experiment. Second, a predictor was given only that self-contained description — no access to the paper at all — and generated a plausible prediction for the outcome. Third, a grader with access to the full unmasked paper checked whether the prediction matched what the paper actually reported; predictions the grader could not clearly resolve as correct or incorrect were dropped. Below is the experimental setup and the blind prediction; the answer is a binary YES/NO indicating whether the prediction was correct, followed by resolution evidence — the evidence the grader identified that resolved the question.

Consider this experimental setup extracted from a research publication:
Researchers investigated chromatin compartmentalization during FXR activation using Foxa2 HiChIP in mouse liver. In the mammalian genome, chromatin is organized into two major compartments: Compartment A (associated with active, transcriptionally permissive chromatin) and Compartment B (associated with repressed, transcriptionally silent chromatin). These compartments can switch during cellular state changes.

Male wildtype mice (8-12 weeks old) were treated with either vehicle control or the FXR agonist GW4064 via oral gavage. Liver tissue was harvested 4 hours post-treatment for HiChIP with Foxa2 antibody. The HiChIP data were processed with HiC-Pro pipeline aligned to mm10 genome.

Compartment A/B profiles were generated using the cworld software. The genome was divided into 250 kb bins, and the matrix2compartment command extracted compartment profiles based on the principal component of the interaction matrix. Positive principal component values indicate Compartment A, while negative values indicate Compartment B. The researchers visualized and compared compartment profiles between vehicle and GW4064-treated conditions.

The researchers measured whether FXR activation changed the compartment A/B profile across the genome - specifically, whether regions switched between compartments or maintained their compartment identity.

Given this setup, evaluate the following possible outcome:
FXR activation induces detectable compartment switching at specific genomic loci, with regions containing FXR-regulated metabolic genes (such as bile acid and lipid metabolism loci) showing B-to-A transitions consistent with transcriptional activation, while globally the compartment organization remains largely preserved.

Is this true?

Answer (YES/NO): NO